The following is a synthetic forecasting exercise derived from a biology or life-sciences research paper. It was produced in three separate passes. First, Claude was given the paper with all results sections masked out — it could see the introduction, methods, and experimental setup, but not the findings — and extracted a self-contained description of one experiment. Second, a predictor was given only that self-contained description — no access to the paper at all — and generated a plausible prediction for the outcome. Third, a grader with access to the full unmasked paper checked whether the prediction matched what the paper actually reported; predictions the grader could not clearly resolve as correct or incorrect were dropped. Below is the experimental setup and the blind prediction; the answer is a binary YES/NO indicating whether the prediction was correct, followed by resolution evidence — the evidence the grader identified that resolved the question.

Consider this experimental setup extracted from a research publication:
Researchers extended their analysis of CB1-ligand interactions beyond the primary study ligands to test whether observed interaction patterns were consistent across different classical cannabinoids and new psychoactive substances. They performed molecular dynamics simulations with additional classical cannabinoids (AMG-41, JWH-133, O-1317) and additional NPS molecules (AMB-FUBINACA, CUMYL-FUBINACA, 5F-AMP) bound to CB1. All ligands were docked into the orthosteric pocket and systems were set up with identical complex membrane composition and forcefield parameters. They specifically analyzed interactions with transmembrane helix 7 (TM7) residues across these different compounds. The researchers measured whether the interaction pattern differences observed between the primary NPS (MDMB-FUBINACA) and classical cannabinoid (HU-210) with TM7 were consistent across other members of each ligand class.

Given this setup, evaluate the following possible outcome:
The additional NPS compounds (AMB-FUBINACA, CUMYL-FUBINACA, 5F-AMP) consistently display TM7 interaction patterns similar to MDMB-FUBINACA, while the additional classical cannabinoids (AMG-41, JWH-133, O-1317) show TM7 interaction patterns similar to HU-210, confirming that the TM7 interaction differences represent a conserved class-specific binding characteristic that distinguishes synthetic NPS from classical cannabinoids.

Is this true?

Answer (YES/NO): YES